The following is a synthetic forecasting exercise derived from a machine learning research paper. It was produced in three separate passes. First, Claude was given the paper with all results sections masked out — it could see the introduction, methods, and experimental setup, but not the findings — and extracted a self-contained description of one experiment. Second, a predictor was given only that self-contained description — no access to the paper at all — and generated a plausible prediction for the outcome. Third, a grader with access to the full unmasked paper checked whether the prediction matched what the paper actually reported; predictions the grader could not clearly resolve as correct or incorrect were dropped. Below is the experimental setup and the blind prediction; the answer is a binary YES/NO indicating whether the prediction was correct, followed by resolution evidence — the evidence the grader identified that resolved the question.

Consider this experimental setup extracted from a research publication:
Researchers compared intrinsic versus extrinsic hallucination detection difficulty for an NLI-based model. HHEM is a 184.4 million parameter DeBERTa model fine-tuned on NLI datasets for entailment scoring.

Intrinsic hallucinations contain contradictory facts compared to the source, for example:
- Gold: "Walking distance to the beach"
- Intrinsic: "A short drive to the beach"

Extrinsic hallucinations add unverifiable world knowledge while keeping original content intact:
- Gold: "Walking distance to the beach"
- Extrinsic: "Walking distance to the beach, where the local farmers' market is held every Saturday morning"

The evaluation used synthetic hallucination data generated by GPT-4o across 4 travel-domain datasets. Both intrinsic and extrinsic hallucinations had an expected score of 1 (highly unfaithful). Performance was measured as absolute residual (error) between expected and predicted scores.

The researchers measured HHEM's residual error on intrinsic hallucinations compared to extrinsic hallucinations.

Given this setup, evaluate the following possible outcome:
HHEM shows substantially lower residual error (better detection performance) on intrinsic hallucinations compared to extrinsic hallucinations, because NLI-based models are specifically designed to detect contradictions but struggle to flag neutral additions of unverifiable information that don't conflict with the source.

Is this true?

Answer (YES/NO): YES